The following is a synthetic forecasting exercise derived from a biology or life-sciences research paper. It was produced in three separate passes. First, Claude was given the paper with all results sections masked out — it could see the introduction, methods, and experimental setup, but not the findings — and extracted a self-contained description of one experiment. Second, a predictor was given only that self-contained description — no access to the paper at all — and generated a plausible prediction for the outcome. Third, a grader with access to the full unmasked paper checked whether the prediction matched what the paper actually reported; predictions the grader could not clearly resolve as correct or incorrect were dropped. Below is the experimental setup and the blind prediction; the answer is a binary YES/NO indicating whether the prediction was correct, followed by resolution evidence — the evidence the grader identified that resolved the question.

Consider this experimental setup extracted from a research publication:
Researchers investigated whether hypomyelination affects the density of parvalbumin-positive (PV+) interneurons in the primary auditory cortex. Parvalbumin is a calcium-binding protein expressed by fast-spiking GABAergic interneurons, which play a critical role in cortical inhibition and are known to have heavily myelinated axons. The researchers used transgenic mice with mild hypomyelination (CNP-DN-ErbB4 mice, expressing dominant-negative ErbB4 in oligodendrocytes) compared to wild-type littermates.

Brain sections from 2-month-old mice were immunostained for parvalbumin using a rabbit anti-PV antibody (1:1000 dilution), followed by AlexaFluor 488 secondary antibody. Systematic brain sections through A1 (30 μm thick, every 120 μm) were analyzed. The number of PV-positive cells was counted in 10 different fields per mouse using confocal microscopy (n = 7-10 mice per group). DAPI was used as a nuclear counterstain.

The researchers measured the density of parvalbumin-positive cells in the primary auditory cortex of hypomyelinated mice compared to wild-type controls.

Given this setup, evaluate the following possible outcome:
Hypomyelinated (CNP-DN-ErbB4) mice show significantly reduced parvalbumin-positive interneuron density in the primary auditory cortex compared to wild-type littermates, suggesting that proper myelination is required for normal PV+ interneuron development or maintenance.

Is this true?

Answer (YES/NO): YES